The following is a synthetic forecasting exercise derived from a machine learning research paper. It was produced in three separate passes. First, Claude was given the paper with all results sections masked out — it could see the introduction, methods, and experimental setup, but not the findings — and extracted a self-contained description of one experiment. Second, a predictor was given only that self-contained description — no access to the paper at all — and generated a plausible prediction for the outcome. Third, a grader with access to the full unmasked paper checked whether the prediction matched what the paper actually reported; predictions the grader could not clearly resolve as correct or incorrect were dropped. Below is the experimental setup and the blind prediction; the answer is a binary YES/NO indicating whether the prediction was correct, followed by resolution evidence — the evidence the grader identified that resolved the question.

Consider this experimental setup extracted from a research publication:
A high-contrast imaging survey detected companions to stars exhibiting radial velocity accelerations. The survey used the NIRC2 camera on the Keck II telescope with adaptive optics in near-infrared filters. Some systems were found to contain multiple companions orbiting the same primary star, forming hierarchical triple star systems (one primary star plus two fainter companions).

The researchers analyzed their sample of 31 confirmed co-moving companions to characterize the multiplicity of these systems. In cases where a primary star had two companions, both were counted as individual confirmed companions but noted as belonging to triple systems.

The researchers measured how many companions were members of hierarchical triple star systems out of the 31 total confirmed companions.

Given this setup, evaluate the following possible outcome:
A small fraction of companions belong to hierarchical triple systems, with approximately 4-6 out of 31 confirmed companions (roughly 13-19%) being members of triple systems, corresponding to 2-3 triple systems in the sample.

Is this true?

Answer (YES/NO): YES